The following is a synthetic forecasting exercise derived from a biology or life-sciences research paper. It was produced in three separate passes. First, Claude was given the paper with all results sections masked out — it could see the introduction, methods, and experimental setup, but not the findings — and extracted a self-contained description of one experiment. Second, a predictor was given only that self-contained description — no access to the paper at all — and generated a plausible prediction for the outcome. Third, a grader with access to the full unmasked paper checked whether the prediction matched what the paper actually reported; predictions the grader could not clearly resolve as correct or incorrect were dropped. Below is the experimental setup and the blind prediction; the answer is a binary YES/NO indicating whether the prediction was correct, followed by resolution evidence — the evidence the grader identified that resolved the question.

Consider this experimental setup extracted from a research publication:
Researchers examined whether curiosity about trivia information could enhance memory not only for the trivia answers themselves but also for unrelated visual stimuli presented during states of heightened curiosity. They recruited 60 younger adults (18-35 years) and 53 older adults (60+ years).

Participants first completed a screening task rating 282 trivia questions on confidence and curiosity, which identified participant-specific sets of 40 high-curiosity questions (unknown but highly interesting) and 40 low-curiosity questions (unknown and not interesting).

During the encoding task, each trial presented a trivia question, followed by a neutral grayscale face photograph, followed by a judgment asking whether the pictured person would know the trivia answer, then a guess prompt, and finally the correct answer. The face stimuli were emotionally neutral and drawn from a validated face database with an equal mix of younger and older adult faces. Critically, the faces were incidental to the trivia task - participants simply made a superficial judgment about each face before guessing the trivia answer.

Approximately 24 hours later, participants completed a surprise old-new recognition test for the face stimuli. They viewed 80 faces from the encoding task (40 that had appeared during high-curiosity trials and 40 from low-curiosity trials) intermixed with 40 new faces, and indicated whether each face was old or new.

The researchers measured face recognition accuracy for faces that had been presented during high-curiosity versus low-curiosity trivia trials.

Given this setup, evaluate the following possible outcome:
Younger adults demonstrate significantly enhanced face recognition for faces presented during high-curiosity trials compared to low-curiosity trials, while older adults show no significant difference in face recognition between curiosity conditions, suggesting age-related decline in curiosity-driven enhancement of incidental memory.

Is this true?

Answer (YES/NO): NO